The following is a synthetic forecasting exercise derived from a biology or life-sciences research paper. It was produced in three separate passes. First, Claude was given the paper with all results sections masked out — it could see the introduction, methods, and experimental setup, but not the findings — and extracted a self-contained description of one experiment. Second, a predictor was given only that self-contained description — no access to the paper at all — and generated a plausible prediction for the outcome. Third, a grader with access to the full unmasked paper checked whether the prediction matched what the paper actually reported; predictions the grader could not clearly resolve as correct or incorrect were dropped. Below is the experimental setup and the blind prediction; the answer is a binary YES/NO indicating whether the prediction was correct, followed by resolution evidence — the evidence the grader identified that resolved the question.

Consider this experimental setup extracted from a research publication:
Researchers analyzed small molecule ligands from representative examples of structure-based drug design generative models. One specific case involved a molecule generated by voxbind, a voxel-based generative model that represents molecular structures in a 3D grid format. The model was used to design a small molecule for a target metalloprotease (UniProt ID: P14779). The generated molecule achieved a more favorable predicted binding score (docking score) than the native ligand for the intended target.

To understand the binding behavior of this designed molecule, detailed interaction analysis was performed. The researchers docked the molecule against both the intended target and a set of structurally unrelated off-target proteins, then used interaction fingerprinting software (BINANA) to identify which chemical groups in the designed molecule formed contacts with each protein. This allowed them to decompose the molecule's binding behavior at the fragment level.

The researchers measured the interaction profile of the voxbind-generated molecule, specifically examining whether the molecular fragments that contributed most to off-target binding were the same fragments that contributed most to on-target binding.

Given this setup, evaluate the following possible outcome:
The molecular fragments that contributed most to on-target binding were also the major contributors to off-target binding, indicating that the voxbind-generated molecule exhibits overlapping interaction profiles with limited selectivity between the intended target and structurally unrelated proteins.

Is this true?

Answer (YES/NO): NO